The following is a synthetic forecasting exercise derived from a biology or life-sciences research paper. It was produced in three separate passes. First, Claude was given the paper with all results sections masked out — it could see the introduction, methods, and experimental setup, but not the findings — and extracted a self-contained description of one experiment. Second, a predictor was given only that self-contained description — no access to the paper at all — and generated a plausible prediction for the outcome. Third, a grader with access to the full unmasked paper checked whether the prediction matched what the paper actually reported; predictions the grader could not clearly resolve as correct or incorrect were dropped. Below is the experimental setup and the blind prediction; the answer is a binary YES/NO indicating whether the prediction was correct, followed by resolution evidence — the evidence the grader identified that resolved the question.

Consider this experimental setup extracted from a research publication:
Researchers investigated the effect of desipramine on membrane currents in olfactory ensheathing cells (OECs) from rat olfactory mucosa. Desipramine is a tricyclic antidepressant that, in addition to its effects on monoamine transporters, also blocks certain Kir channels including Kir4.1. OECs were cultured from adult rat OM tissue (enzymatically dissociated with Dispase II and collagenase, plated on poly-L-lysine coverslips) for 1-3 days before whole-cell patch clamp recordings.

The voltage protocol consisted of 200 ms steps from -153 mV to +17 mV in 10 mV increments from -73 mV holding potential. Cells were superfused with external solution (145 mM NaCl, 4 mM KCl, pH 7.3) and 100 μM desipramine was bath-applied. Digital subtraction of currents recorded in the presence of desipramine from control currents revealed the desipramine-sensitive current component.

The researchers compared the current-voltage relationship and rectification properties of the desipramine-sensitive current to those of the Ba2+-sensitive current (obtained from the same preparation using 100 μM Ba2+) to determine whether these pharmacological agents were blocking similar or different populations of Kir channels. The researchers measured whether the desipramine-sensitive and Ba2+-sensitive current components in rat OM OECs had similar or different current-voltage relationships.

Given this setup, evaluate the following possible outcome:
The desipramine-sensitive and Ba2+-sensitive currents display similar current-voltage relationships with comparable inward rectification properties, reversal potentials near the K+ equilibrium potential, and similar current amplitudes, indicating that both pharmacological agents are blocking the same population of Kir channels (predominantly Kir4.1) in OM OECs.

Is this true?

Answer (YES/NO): YES